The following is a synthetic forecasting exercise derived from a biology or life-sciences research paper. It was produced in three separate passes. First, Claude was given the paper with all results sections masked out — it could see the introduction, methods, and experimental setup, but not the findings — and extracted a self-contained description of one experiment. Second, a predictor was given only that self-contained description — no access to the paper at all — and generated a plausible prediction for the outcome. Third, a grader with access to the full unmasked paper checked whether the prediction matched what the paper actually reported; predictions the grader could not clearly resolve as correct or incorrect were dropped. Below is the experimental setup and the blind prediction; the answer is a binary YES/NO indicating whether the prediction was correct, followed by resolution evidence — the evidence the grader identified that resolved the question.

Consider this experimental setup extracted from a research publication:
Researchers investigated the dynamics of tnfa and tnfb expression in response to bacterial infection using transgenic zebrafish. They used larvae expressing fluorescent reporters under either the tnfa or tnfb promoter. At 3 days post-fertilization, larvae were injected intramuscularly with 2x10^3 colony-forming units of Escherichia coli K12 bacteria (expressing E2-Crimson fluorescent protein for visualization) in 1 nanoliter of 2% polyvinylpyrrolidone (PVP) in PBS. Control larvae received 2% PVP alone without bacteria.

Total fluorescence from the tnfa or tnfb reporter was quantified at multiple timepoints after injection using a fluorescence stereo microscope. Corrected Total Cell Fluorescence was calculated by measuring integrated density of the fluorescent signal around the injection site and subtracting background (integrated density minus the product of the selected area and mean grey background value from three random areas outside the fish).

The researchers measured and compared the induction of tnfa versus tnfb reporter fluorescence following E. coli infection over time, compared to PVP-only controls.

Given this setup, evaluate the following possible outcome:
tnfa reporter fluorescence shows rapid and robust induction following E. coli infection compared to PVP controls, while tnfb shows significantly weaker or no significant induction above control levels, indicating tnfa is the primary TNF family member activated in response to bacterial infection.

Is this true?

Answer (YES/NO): NO